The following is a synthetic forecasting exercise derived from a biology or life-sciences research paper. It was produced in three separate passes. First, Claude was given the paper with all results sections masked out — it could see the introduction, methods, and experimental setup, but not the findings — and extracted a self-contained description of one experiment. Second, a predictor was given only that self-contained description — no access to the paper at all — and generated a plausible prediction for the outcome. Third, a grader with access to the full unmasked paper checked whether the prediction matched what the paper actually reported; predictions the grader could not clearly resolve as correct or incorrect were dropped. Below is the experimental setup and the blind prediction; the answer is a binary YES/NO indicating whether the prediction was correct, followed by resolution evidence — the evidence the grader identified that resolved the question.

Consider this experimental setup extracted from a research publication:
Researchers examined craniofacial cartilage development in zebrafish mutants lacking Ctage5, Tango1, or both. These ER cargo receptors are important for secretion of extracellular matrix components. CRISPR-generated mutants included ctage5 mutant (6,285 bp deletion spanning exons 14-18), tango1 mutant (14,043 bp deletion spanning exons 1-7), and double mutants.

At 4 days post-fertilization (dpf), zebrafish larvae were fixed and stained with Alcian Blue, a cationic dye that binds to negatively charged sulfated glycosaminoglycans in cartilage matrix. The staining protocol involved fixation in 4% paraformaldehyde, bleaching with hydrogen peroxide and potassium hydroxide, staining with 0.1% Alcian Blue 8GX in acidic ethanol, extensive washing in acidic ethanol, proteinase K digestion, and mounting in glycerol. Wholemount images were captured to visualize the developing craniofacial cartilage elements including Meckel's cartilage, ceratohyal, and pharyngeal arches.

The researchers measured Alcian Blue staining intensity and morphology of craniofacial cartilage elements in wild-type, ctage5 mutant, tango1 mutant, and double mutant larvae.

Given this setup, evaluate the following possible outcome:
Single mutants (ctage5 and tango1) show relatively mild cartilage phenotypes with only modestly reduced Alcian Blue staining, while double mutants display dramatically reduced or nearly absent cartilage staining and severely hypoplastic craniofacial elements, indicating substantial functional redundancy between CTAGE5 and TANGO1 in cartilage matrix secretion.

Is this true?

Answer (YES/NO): NO